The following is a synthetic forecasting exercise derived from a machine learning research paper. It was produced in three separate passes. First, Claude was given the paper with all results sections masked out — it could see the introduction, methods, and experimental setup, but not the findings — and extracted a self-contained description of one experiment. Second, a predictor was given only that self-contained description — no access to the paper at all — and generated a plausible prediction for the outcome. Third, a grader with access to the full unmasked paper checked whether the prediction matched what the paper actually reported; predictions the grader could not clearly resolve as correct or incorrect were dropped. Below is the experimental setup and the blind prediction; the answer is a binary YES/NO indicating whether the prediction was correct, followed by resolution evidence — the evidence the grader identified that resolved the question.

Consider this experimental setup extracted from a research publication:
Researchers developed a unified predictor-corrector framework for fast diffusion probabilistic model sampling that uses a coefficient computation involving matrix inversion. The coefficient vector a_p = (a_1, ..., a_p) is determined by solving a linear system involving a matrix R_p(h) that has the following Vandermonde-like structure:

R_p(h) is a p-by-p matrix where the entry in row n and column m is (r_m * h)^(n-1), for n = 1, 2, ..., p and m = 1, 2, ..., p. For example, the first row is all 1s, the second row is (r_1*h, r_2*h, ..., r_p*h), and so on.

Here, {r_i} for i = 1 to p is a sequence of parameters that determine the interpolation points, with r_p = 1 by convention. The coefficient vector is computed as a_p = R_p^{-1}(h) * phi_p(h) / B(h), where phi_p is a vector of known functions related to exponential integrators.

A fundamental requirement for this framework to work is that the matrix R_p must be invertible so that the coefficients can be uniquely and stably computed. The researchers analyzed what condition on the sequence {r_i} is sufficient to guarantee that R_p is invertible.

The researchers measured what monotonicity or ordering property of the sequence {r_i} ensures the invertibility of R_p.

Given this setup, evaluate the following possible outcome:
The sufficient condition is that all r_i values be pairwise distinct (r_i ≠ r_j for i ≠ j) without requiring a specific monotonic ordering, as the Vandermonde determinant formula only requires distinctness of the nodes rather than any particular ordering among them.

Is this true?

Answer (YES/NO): NO